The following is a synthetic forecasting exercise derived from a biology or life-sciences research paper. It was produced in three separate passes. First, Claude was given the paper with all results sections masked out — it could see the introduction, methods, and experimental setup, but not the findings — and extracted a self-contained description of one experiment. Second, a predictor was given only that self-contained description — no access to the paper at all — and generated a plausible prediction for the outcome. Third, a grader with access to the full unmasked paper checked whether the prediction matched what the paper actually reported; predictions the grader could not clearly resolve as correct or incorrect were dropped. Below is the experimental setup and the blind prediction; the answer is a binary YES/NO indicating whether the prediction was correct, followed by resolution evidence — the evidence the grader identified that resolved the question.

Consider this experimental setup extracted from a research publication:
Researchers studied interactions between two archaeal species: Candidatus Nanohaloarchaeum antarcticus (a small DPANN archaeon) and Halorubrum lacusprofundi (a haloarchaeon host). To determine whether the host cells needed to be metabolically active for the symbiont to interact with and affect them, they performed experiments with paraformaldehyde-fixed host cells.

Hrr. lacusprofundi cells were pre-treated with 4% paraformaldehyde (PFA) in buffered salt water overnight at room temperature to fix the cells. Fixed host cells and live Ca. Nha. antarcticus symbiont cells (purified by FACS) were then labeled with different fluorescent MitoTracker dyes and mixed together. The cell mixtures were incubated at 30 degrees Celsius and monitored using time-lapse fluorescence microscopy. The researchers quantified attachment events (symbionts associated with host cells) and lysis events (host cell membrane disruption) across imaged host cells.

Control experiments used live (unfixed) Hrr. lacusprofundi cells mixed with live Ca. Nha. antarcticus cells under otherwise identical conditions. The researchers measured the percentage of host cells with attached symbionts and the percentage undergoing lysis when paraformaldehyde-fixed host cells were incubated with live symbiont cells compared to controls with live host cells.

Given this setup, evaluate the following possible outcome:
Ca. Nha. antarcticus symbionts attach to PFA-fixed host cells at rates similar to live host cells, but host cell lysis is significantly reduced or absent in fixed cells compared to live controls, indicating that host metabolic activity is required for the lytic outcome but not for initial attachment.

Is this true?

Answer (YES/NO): NO